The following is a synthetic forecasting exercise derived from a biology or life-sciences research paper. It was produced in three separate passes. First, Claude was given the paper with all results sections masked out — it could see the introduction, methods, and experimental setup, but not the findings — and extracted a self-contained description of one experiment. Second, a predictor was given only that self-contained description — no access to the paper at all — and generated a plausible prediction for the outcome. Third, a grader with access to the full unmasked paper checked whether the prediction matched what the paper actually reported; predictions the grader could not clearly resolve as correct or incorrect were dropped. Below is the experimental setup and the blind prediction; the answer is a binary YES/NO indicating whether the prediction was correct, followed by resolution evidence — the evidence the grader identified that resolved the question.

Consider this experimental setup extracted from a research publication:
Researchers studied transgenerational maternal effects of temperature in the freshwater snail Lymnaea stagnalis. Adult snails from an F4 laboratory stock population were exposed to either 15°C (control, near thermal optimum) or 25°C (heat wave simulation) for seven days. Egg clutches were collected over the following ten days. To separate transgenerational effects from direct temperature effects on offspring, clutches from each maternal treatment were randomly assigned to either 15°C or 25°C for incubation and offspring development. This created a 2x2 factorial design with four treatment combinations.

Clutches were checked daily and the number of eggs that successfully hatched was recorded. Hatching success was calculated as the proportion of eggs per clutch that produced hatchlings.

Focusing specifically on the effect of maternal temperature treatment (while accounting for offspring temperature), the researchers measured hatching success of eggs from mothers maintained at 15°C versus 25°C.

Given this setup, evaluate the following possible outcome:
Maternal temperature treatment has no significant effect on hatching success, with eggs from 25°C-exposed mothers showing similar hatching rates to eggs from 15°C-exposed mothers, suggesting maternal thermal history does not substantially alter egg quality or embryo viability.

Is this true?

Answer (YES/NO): NO